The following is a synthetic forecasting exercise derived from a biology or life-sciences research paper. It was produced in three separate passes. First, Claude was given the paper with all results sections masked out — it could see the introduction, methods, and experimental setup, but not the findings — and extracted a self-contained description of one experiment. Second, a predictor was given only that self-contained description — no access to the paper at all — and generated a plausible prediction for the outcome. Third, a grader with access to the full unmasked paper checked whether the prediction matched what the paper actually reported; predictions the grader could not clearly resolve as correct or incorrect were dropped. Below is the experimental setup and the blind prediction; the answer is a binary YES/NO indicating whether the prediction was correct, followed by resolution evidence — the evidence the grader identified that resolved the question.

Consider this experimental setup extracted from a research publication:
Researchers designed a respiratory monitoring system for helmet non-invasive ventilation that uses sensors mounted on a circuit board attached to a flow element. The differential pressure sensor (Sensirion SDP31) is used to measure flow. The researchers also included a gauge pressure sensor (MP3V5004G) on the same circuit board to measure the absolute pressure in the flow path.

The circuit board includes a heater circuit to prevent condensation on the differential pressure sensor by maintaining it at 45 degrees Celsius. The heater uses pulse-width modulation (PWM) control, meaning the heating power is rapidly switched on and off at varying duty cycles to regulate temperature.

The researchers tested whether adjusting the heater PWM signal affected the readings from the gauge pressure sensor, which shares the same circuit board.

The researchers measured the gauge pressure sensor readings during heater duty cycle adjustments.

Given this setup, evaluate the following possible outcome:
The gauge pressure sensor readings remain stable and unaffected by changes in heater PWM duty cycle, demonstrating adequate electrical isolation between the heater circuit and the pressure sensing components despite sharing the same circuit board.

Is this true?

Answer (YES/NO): NO